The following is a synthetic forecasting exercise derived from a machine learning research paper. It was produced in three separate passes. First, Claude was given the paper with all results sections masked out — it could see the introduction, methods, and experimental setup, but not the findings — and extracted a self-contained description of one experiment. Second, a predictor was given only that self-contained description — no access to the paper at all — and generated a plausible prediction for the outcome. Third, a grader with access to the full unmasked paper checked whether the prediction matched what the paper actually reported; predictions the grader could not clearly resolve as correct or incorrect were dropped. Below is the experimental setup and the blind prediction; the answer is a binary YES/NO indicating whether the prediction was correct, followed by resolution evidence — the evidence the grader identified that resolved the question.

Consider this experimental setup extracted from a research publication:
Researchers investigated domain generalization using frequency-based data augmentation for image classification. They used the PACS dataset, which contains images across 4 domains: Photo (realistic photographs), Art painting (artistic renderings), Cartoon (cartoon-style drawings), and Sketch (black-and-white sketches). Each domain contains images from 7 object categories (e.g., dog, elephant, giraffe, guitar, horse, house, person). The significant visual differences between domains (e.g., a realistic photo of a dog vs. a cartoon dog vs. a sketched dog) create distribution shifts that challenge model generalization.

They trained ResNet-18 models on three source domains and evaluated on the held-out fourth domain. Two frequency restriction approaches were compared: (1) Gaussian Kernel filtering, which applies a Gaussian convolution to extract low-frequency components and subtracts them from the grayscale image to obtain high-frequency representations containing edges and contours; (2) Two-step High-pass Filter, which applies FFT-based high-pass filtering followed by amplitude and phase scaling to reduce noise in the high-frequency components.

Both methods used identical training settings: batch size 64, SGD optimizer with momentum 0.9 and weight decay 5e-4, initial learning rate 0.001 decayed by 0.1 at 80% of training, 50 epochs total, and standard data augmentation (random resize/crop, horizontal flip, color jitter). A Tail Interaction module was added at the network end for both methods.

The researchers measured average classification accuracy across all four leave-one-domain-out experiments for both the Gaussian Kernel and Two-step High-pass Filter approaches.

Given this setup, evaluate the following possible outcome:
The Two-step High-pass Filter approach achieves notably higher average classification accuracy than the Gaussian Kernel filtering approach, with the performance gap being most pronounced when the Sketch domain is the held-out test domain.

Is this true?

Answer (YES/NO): NO